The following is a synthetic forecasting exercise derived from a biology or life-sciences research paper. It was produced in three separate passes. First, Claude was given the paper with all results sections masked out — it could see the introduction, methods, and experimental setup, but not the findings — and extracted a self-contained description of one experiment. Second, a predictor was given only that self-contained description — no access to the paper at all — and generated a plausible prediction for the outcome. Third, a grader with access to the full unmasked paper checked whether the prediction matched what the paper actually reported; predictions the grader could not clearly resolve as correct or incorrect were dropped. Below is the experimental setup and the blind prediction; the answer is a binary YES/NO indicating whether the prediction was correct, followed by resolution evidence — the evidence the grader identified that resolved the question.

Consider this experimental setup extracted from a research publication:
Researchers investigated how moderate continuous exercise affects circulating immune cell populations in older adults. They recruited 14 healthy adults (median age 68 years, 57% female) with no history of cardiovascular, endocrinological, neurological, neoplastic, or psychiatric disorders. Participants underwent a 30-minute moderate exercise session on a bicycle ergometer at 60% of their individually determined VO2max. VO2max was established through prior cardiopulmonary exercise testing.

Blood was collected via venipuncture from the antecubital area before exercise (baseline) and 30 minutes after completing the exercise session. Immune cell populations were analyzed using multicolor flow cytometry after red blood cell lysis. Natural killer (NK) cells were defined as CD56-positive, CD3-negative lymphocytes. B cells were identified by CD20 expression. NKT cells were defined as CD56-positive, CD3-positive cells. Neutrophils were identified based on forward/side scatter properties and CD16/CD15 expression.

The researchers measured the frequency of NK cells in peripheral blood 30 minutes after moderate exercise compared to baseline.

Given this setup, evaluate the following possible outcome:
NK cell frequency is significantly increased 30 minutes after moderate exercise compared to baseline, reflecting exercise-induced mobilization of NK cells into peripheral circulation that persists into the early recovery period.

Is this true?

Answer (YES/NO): NO